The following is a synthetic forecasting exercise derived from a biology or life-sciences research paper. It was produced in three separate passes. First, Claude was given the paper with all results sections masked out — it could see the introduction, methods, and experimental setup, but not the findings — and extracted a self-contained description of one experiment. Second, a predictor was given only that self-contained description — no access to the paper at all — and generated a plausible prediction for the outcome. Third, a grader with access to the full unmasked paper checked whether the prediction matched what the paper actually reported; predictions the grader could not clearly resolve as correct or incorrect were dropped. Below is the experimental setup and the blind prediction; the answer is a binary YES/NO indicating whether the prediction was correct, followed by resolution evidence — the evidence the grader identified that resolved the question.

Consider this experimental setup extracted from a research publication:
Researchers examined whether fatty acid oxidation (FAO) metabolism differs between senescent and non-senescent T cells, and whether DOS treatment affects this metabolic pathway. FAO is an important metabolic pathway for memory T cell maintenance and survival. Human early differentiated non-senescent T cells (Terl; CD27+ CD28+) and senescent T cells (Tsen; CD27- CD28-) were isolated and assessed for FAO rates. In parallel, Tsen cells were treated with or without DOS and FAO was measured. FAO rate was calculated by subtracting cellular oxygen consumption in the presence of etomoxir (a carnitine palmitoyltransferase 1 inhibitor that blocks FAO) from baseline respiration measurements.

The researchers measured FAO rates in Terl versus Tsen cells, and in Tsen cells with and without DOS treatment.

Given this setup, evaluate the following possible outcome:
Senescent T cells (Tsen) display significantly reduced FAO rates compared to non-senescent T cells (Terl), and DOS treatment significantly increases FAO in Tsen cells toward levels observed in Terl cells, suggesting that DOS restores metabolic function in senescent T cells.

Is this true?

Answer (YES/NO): YES